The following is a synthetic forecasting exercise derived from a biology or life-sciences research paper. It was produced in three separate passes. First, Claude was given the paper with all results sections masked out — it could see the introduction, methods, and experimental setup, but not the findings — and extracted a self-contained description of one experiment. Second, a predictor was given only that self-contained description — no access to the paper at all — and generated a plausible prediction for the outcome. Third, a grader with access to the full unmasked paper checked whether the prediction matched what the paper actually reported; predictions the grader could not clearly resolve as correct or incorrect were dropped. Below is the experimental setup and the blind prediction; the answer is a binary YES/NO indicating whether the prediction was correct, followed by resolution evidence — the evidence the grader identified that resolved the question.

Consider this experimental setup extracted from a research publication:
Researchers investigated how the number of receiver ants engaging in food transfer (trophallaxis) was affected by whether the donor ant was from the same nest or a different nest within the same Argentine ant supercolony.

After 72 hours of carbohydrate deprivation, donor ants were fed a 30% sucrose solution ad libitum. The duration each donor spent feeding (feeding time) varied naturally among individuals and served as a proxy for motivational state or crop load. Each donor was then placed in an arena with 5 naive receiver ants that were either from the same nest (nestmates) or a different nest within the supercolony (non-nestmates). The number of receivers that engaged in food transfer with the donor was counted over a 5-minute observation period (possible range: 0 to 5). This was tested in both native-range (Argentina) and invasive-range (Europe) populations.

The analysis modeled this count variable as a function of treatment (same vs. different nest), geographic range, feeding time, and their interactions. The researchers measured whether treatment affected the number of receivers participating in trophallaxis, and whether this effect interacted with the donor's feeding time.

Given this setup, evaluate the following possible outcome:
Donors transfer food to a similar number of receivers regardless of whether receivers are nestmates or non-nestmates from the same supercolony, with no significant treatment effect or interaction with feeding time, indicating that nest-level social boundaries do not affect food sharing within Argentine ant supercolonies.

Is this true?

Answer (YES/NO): NO